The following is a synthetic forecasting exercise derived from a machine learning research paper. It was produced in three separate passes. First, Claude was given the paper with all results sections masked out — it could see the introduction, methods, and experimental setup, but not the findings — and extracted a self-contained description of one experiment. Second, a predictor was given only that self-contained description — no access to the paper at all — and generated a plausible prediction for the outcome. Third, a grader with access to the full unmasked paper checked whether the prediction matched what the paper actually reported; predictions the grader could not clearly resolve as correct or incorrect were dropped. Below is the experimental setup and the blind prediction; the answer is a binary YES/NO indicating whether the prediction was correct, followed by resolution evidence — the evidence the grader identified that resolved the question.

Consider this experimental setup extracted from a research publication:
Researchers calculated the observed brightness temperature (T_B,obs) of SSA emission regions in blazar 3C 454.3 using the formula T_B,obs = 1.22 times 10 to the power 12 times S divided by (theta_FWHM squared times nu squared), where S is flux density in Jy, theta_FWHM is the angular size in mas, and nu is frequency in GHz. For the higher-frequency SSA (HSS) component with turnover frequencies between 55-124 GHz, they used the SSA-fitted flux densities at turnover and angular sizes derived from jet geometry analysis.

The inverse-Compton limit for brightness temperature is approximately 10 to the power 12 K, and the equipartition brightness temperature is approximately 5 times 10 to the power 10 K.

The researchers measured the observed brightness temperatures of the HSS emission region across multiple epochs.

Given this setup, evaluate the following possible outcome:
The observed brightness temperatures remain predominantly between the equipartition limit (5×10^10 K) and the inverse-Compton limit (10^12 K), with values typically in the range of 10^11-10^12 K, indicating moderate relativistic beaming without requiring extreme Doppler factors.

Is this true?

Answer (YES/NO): NO